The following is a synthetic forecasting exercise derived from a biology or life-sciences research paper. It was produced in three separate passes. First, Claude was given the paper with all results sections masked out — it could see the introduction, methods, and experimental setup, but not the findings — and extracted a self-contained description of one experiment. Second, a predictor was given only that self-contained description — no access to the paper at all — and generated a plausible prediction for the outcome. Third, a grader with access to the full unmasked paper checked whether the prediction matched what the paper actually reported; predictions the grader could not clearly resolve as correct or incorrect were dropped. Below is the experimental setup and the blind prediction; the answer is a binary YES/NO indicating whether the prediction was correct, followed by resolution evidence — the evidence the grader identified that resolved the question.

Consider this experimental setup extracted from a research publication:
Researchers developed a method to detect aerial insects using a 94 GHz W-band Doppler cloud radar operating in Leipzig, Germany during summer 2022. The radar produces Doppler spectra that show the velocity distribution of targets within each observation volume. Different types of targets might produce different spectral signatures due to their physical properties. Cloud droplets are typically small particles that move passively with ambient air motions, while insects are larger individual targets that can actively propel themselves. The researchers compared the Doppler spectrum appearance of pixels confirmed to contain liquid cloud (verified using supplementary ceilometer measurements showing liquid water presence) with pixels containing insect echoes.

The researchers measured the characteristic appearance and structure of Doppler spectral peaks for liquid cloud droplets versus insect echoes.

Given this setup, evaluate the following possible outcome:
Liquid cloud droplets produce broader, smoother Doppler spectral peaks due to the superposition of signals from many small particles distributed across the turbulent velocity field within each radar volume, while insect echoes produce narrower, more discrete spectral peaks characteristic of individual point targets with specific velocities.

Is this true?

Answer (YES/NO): YES